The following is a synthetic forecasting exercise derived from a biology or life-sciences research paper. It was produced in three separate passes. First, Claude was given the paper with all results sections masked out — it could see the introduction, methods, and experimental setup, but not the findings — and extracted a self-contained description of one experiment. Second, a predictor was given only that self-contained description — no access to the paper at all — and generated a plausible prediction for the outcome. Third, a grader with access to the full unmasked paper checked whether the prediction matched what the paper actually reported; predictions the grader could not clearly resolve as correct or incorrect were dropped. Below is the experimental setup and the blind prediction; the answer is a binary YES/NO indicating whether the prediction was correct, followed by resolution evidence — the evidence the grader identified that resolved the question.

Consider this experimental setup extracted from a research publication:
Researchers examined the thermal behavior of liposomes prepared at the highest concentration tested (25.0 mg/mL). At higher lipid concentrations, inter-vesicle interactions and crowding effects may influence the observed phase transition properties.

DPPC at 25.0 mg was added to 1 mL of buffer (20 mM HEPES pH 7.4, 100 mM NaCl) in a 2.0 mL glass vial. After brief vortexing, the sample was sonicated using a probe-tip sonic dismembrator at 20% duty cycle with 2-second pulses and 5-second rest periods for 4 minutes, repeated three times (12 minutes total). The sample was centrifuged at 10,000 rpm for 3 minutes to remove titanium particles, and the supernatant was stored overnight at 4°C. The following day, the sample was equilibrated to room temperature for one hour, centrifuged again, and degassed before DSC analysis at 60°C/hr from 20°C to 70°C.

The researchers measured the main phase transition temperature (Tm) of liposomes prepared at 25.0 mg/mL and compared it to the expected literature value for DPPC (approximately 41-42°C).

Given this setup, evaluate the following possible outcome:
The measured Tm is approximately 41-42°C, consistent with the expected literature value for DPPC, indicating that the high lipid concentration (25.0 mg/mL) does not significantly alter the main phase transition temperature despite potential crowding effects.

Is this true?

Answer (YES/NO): YES